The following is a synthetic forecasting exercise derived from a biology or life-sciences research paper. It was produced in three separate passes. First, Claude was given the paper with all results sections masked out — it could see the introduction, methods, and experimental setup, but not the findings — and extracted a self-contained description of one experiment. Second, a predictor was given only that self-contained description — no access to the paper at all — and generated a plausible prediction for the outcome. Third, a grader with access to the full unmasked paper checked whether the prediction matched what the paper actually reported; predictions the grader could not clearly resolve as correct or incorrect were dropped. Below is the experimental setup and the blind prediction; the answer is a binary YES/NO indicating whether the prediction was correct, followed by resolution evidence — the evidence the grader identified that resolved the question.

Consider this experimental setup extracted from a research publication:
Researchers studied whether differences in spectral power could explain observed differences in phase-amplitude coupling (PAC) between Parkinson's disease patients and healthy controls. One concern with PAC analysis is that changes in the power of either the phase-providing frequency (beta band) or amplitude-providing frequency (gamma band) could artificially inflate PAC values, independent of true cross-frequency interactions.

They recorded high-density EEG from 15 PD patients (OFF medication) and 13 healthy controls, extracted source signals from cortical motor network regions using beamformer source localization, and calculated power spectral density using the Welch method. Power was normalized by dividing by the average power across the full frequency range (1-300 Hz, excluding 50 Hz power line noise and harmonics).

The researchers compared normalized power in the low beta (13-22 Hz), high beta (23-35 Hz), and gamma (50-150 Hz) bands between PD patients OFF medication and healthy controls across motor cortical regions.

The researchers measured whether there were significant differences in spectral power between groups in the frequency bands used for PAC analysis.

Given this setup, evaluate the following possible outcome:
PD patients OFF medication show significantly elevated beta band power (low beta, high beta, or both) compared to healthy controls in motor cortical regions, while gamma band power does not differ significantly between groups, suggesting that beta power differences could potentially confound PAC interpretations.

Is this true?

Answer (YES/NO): NO